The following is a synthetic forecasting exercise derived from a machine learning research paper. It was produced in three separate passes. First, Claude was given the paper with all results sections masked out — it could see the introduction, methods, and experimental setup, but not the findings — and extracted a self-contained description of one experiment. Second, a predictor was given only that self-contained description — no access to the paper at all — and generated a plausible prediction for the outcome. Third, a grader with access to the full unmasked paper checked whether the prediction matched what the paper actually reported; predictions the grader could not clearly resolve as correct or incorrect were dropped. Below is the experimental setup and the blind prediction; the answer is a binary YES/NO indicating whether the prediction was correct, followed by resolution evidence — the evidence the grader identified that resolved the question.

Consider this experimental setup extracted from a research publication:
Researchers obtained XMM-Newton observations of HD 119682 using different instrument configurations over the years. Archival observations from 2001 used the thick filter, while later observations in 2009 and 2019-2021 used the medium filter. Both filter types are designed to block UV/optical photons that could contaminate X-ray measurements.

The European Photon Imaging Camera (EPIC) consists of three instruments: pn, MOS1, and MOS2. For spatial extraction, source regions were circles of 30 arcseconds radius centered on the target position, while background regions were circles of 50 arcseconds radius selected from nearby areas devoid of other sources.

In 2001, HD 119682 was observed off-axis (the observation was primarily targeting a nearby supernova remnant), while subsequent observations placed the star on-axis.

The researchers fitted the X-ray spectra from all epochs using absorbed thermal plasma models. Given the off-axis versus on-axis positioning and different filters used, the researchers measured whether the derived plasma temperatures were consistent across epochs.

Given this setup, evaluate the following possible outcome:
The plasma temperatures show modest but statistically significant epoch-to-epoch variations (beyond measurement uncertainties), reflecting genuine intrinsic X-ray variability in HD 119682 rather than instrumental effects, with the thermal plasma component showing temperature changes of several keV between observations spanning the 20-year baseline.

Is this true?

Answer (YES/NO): NO